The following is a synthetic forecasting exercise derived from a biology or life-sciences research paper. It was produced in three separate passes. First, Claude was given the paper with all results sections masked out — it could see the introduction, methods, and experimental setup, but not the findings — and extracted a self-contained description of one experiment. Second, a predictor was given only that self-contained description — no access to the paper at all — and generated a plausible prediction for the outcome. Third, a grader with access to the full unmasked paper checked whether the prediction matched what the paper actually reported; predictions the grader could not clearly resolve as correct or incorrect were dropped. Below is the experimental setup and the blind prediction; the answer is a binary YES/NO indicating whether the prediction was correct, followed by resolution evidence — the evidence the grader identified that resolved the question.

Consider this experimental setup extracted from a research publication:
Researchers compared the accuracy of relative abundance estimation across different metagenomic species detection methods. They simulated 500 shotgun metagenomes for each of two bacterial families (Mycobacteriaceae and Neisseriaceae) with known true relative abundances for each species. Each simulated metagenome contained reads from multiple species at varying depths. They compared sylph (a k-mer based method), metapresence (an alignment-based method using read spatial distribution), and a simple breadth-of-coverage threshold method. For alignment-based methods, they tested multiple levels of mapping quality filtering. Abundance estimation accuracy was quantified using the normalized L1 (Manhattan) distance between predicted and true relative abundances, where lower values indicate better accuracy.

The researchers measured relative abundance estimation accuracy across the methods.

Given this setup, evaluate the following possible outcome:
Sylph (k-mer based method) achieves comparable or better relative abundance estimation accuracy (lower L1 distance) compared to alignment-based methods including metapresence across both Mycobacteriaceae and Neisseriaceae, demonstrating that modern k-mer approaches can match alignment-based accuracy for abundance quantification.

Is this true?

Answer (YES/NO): YES